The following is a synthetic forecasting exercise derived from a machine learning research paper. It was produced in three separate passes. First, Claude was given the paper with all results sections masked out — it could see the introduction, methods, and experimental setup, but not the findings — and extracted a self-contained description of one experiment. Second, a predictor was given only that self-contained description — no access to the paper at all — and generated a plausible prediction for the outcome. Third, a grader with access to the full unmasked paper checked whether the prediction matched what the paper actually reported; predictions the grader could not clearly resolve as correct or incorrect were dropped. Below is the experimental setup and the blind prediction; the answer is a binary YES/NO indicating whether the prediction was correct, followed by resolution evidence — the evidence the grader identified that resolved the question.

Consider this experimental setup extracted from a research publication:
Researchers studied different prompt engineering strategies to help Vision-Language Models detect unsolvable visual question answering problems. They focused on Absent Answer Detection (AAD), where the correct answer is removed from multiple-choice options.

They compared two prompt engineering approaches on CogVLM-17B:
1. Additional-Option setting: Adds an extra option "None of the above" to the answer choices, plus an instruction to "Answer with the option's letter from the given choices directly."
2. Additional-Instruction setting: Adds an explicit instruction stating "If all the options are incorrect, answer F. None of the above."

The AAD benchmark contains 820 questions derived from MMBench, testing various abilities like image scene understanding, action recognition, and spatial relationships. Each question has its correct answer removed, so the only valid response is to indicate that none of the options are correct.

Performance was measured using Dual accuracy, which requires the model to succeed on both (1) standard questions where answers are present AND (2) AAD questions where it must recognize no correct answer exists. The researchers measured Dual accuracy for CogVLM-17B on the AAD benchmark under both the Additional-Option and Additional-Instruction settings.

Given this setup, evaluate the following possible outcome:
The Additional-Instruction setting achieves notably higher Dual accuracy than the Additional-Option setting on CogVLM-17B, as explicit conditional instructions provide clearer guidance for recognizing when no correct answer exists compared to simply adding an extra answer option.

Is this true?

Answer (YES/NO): NO